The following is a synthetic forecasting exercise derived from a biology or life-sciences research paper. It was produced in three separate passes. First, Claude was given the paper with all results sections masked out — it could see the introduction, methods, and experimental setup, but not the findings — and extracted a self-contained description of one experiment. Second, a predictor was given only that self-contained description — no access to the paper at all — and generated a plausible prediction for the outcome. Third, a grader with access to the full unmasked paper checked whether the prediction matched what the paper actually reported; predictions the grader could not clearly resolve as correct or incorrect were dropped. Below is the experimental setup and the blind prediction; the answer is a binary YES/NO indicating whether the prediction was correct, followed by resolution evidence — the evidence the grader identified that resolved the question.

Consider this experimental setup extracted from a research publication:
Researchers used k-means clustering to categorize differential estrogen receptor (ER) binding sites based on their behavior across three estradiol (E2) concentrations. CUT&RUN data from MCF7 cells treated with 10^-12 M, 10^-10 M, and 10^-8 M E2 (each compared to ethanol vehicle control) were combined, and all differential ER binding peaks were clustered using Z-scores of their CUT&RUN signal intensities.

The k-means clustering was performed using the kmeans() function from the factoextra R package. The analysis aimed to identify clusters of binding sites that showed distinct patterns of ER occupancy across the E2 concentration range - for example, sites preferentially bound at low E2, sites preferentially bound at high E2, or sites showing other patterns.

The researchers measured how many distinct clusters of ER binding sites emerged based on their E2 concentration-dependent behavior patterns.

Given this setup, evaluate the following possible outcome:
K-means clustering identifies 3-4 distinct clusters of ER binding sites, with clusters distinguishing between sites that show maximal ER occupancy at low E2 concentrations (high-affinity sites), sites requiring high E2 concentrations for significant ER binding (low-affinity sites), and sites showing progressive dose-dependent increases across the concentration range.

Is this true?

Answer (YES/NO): NO